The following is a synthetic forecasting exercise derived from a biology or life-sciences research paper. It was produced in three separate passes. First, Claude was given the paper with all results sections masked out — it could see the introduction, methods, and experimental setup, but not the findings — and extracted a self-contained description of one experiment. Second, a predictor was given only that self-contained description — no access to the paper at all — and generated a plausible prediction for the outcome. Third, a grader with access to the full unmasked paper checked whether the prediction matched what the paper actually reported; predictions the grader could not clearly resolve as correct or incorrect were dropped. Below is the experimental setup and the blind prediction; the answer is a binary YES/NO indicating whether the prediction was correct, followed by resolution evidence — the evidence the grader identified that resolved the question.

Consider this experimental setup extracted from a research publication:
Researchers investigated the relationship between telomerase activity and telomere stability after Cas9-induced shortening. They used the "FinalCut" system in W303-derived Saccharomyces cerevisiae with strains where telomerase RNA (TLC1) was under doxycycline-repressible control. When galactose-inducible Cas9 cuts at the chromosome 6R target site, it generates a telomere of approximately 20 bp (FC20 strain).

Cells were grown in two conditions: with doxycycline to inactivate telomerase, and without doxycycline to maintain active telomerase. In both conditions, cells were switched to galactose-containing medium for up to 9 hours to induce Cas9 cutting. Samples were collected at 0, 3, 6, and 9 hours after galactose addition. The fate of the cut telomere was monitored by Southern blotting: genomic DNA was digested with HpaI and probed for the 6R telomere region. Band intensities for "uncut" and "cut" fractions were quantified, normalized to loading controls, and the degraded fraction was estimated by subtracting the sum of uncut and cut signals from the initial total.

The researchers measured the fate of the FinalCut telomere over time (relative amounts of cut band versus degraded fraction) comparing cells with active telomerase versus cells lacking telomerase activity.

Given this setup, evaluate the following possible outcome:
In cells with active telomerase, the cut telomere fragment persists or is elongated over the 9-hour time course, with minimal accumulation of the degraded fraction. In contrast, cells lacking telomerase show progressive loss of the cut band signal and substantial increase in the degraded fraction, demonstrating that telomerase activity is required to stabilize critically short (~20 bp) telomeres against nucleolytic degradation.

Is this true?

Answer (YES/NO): NO